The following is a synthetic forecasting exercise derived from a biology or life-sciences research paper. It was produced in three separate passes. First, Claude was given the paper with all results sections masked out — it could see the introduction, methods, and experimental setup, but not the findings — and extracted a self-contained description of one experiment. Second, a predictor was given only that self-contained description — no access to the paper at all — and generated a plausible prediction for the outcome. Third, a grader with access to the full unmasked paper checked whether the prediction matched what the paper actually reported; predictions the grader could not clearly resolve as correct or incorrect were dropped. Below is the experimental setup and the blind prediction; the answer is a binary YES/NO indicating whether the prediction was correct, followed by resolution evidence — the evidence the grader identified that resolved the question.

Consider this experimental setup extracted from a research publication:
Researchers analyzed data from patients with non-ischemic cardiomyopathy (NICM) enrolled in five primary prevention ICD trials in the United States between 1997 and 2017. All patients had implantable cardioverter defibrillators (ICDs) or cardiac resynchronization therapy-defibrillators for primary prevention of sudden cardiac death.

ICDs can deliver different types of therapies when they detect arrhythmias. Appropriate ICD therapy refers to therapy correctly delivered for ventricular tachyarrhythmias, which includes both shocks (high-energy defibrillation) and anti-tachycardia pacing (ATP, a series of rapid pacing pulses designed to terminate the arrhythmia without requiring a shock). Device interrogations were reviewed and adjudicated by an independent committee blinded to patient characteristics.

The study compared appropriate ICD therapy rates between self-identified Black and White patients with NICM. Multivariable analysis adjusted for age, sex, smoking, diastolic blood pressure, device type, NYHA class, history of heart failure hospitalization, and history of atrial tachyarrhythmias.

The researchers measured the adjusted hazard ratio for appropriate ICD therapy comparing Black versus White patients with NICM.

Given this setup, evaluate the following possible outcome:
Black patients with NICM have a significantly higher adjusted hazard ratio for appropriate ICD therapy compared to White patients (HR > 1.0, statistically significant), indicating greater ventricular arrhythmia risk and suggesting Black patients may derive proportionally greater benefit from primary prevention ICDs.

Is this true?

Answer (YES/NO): NO